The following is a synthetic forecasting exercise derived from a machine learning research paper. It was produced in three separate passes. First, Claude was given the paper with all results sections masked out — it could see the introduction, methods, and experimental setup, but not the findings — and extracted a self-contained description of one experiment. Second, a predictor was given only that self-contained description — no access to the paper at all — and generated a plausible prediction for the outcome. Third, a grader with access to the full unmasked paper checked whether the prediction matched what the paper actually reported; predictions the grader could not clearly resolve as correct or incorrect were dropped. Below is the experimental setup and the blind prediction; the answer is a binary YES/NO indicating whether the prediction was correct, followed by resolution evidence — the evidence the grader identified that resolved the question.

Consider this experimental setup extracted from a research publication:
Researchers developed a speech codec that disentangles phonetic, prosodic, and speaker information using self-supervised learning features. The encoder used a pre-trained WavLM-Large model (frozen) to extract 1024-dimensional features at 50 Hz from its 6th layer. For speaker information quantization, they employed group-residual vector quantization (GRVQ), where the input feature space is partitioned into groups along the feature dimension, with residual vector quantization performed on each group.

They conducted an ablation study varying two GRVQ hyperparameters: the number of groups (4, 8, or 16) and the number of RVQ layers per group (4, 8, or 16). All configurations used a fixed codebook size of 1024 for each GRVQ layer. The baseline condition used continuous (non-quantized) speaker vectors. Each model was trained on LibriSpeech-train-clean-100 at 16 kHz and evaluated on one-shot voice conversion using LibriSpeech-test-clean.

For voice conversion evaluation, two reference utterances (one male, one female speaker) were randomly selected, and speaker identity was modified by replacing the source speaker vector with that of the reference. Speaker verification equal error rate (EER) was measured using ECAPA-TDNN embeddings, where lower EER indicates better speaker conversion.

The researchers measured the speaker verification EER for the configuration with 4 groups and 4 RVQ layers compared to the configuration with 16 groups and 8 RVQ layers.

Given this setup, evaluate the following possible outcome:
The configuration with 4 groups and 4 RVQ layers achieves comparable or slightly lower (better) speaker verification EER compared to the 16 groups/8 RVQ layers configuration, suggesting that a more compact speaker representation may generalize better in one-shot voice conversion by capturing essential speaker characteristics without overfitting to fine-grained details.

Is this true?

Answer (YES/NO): NO